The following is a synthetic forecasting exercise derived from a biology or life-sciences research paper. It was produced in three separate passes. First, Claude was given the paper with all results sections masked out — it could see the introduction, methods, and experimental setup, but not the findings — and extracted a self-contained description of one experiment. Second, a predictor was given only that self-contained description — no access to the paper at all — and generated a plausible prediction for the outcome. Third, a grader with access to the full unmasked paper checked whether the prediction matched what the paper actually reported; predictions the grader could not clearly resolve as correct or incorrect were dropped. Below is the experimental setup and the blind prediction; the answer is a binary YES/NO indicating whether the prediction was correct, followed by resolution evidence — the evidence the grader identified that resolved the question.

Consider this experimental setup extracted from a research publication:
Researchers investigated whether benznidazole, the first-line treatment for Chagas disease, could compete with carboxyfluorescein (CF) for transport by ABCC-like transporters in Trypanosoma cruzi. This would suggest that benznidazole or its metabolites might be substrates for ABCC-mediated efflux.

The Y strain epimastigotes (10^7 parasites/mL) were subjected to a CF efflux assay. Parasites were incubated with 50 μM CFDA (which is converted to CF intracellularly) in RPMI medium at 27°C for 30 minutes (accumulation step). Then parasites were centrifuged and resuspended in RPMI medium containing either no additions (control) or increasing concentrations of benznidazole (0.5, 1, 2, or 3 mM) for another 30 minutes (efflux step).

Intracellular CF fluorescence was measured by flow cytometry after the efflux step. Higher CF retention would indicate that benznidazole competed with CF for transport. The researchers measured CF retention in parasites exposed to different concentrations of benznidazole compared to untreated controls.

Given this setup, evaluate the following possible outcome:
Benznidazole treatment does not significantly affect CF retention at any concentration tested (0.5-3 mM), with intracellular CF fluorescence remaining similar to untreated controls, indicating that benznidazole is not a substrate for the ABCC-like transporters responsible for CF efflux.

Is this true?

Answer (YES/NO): YES